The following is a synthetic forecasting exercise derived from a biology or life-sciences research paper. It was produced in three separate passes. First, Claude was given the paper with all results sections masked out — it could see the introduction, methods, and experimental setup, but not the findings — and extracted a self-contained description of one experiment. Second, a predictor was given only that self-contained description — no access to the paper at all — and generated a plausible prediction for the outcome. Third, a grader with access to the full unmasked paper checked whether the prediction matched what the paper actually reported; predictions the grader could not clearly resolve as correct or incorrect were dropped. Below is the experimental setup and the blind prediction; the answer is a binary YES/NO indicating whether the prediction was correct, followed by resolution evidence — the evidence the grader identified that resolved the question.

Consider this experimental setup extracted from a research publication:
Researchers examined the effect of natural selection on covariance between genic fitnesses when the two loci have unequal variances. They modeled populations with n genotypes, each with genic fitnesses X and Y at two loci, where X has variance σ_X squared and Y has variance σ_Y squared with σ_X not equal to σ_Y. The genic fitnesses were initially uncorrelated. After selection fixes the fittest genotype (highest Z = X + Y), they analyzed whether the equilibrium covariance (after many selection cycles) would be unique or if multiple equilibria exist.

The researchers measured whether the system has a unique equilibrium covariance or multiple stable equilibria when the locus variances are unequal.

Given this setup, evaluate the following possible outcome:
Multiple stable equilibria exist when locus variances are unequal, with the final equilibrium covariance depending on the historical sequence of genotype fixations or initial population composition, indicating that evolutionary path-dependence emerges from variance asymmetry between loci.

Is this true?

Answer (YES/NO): YES